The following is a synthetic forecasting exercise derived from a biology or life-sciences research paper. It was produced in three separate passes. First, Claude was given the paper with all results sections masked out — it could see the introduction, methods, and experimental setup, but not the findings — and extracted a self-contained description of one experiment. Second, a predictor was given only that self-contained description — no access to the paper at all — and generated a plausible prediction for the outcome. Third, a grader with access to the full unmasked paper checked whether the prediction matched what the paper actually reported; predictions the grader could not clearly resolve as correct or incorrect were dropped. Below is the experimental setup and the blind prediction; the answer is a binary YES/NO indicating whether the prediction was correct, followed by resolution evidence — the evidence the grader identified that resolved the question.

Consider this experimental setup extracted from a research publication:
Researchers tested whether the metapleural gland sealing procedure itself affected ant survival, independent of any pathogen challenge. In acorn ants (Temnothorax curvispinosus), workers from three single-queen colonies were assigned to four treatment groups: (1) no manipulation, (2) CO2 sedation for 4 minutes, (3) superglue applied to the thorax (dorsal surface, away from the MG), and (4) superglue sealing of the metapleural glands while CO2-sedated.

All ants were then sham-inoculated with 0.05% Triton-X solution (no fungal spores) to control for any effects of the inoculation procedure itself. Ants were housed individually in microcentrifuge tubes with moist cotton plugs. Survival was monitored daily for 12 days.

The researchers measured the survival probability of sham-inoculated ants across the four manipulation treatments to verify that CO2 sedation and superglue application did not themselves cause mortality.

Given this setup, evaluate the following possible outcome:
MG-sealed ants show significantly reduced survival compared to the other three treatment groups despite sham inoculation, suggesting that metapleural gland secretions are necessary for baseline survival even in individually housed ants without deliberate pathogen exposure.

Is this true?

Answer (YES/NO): NO